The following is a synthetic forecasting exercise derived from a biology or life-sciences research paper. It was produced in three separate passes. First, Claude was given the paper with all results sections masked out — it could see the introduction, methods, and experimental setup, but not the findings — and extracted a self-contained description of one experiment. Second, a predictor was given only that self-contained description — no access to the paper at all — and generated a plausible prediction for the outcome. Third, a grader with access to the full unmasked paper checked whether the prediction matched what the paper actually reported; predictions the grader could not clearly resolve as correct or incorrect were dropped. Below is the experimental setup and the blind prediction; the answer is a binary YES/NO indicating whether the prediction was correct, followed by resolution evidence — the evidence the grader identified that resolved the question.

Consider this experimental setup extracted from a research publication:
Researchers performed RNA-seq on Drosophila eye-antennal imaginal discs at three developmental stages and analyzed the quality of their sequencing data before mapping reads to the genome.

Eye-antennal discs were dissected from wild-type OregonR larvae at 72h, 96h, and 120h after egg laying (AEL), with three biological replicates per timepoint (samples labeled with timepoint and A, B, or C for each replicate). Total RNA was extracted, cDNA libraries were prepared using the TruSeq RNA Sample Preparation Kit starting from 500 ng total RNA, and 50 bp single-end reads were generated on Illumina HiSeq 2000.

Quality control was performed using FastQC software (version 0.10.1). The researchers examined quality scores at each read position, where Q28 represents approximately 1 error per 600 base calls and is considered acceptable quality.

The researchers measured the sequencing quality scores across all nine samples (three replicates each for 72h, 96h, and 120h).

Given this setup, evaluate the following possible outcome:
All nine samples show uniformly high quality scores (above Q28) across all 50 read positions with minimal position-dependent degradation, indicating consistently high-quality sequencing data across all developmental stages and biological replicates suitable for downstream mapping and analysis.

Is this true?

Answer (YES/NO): NO